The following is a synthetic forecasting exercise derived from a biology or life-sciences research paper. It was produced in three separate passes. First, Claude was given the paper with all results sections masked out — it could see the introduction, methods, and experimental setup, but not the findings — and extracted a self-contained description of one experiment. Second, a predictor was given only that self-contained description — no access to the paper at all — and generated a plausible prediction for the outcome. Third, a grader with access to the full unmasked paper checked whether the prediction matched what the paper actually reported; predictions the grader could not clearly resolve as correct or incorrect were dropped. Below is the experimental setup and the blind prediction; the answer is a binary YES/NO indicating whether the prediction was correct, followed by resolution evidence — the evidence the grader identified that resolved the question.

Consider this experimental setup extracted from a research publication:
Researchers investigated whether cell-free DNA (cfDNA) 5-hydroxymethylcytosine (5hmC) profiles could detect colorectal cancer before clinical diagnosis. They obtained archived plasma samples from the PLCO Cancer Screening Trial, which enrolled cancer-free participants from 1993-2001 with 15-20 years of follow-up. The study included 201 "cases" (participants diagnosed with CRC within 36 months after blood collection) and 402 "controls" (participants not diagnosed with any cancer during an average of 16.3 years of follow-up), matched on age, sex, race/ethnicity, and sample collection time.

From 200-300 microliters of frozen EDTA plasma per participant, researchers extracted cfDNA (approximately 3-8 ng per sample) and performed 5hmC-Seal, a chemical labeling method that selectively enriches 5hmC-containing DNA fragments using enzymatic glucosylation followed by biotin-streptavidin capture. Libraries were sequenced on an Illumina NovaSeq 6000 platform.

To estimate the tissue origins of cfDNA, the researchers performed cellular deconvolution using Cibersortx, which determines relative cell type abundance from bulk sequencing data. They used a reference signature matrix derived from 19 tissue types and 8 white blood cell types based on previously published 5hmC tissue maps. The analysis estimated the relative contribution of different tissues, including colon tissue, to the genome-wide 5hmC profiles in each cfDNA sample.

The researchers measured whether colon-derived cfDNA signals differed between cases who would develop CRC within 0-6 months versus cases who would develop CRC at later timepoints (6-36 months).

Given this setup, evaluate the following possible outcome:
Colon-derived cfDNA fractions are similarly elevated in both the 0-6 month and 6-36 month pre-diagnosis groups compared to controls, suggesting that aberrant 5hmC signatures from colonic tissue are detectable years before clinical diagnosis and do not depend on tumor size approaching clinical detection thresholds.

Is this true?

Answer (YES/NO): NO